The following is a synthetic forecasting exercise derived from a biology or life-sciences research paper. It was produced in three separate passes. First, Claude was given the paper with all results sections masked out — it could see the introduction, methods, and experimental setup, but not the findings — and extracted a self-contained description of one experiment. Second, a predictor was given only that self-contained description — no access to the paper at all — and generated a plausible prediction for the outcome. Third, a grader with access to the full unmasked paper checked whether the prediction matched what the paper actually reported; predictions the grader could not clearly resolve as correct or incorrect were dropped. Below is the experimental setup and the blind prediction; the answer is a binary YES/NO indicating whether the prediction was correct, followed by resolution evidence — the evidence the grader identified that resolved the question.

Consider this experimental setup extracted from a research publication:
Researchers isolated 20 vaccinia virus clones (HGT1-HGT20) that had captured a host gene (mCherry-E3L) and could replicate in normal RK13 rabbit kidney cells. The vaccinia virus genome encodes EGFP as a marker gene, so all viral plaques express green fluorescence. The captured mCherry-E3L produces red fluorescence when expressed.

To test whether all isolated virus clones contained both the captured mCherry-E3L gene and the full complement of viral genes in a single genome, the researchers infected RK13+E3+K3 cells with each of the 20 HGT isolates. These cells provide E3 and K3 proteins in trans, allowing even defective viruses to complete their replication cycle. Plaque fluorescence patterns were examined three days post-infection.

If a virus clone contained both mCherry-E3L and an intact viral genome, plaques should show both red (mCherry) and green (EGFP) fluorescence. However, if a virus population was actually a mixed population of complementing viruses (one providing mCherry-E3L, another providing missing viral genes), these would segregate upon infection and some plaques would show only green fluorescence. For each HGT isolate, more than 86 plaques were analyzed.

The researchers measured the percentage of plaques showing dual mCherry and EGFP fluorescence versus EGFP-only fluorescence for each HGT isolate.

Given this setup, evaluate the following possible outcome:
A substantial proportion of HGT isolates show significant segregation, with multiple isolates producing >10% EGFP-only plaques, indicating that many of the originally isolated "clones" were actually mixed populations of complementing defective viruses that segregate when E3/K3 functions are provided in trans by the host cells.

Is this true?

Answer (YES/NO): YES